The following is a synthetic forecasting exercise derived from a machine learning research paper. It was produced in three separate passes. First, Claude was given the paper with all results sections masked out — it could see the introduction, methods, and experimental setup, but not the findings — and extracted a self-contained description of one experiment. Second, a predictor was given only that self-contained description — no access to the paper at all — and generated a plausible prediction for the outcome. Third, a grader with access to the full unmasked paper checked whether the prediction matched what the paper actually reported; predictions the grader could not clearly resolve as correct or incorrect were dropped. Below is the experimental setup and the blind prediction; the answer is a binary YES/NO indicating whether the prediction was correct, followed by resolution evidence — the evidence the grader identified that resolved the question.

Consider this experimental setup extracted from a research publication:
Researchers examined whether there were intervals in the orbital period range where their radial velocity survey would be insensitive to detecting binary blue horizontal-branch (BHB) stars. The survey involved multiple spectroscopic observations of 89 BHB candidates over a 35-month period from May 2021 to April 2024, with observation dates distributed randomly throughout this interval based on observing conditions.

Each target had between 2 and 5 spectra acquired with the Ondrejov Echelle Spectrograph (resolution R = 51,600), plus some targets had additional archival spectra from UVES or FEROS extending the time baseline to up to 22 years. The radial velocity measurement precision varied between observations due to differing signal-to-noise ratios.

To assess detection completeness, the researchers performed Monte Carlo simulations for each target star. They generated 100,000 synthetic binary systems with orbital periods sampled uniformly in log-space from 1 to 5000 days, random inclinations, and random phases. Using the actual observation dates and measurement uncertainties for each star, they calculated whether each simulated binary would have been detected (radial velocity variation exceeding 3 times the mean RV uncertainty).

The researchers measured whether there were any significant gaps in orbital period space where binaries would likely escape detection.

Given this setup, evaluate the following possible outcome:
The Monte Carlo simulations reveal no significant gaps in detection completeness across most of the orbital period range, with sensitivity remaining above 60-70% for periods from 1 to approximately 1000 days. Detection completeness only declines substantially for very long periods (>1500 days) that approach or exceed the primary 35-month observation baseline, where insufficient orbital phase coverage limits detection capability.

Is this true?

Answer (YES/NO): NO